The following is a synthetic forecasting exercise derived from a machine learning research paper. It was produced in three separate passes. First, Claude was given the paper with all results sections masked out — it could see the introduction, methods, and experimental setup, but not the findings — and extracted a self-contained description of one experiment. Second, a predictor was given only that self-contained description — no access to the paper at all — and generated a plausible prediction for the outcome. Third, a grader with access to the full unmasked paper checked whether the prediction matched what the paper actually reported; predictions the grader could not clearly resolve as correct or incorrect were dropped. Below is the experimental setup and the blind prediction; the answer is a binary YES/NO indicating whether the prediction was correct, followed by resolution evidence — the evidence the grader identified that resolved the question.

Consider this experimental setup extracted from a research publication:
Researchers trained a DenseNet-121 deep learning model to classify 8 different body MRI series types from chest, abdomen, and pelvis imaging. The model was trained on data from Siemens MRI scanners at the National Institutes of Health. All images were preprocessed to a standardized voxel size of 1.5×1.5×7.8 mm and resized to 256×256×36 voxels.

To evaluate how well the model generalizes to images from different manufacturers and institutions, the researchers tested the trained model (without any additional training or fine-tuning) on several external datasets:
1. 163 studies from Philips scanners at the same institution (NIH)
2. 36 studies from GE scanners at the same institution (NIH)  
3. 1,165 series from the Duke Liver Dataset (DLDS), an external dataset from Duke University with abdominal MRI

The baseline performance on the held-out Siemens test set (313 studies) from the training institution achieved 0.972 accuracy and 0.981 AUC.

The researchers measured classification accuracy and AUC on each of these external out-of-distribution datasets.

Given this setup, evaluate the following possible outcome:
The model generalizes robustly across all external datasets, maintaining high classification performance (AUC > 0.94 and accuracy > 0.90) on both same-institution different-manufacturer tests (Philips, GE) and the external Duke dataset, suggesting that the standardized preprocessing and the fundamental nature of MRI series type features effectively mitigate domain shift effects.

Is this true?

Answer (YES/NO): NO